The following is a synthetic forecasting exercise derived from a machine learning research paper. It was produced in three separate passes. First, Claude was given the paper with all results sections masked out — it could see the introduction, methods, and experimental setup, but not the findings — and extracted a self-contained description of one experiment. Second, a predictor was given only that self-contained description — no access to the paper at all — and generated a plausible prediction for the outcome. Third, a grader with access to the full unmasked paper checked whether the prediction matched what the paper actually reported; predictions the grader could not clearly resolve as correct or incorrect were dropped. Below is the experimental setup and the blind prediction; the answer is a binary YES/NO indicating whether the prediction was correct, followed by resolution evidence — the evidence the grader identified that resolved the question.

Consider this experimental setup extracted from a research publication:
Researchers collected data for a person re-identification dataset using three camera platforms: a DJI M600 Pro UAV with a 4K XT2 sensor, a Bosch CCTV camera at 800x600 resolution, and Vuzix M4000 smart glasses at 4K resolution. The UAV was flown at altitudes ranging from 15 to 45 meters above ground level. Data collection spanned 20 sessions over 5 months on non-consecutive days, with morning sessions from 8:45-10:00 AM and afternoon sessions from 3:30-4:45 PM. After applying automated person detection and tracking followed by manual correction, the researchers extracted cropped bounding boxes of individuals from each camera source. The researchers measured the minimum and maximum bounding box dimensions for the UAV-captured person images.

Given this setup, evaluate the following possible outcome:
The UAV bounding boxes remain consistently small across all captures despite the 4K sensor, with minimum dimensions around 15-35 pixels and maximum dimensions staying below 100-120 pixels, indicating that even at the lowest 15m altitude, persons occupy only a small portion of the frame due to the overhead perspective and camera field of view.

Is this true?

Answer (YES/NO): NO